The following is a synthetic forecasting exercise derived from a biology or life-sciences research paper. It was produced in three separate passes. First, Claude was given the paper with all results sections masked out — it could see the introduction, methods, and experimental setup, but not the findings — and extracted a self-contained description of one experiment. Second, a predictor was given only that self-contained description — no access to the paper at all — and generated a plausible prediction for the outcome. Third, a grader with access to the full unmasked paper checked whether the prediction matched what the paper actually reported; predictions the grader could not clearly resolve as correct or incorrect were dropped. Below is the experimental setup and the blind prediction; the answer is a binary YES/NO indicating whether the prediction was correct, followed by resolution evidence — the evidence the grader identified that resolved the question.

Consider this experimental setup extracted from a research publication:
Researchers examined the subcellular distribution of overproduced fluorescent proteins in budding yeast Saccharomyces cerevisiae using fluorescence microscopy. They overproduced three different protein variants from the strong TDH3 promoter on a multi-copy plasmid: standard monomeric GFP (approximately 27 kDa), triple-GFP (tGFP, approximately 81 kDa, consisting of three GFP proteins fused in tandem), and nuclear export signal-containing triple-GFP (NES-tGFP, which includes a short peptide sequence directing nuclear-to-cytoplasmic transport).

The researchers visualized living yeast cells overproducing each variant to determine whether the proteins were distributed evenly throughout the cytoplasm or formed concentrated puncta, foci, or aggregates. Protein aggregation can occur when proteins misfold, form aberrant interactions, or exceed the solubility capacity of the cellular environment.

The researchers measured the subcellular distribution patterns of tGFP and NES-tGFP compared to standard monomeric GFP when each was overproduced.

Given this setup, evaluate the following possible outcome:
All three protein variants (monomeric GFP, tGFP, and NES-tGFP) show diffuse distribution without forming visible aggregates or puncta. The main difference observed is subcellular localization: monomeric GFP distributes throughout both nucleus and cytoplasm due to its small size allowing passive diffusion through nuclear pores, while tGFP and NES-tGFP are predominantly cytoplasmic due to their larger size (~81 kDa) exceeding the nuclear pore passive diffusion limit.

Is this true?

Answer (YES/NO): NO